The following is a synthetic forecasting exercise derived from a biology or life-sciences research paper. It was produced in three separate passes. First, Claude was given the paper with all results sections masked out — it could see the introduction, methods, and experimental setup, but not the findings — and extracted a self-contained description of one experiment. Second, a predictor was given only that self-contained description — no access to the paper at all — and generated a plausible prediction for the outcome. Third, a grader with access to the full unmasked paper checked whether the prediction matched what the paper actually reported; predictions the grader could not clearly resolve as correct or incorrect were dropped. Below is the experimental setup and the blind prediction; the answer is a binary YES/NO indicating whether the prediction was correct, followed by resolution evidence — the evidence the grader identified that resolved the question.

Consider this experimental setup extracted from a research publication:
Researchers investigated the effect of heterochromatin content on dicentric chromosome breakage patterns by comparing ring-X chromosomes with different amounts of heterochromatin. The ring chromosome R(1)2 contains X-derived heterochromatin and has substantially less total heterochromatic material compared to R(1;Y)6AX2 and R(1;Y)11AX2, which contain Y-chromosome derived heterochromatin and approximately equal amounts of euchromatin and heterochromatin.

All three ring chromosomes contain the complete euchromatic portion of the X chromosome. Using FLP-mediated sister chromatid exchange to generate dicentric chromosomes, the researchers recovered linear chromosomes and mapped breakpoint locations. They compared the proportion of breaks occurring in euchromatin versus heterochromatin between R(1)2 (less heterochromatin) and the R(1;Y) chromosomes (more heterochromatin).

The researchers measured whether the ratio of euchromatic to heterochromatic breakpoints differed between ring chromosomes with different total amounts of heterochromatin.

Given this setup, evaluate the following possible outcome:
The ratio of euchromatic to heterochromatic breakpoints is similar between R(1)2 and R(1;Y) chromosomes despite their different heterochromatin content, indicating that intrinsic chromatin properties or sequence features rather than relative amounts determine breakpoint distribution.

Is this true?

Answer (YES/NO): NO